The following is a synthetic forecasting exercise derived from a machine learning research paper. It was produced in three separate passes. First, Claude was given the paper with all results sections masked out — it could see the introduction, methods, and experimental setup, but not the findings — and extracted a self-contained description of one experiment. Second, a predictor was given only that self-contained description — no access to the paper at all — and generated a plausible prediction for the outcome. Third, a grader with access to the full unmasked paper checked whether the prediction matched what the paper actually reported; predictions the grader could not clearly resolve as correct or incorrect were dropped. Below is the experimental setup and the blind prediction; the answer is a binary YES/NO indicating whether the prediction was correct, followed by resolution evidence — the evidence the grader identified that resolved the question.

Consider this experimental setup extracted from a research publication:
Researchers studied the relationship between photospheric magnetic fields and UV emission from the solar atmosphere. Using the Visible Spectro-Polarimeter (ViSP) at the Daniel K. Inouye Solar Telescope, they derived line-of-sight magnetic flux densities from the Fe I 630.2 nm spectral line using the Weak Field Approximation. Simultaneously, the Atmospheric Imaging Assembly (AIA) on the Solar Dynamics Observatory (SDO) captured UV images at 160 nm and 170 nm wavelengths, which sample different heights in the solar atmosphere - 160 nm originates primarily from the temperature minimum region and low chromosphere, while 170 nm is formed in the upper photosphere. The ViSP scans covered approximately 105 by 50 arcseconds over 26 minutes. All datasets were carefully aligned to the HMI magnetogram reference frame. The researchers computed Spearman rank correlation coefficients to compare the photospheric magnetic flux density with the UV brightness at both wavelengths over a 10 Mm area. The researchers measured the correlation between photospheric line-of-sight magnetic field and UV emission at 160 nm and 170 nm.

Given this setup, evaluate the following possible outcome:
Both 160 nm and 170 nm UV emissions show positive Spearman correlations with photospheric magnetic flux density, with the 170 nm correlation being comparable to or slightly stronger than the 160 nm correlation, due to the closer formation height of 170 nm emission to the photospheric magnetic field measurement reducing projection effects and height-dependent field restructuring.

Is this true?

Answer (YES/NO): YES